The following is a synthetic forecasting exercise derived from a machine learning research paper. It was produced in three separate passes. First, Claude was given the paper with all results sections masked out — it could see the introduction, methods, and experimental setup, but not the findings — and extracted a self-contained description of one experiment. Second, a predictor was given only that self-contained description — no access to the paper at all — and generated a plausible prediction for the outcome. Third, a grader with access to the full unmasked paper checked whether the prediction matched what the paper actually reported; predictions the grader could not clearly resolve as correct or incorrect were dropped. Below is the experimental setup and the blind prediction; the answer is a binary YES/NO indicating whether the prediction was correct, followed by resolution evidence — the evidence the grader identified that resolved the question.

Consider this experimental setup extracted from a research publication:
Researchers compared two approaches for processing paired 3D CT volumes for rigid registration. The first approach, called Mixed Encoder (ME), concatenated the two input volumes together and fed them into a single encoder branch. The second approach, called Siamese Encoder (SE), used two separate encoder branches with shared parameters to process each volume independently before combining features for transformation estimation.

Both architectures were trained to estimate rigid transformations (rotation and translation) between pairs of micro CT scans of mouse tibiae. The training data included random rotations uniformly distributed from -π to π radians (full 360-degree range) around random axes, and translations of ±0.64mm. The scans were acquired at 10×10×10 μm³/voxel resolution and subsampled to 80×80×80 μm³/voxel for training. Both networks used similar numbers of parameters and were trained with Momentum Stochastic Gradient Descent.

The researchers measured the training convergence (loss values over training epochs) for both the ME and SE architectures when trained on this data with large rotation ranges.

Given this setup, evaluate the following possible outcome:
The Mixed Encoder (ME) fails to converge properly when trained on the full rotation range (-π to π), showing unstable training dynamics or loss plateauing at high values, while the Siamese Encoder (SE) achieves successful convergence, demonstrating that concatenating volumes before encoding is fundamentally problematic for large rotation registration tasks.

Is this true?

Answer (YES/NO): NO